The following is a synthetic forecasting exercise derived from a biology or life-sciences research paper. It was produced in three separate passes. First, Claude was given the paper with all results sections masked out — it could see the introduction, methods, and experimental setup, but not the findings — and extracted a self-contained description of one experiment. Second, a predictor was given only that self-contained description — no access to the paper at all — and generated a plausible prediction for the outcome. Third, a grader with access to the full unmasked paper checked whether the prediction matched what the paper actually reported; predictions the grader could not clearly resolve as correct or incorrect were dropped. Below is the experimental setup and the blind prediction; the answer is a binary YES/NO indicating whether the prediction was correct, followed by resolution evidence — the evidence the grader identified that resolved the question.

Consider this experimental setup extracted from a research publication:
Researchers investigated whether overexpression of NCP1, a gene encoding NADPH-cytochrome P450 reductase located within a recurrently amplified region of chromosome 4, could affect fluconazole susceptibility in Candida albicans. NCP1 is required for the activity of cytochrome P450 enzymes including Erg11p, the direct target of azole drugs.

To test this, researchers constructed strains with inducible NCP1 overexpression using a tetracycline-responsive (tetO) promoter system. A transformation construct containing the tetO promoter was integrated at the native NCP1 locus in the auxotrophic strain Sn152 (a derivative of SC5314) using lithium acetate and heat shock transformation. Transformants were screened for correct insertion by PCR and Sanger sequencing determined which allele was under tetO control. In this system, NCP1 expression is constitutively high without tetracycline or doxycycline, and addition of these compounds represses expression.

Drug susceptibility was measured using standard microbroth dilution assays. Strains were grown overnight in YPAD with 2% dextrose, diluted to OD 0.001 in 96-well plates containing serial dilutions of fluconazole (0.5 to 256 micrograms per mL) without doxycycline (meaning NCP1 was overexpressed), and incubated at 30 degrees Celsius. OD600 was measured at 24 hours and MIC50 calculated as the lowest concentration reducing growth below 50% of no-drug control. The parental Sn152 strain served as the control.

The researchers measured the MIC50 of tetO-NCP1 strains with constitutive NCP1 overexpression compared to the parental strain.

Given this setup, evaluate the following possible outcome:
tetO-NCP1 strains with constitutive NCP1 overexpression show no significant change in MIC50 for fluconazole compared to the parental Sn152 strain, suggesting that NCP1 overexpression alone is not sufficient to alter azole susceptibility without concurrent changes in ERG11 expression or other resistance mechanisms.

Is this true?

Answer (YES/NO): NO